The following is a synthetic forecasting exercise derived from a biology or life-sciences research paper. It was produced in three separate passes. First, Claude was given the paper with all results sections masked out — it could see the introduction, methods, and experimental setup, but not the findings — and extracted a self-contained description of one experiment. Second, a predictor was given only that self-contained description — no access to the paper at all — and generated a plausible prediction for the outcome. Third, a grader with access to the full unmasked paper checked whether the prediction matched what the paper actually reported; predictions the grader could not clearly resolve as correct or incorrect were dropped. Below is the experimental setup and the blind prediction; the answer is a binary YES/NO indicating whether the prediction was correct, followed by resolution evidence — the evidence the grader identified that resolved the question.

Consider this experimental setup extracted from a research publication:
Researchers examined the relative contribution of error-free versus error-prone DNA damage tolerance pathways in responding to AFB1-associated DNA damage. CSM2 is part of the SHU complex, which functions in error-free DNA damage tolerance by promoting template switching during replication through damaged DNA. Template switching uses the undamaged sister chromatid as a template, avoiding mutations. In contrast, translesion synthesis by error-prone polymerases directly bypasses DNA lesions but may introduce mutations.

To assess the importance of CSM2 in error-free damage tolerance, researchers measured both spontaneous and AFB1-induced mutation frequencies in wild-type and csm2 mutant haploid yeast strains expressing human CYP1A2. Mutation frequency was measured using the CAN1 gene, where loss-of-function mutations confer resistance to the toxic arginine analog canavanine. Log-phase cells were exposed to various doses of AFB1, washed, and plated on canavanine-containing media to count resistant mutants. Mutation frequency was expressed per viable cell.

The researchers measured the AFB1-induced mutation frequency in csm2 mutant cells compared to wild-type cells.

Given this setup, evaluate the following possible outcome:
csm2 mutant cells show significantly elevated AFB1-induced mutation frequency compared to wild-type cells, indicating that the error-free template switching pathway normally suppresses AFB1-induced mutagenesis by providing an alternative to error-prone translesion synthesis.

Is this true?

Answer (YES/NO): YES